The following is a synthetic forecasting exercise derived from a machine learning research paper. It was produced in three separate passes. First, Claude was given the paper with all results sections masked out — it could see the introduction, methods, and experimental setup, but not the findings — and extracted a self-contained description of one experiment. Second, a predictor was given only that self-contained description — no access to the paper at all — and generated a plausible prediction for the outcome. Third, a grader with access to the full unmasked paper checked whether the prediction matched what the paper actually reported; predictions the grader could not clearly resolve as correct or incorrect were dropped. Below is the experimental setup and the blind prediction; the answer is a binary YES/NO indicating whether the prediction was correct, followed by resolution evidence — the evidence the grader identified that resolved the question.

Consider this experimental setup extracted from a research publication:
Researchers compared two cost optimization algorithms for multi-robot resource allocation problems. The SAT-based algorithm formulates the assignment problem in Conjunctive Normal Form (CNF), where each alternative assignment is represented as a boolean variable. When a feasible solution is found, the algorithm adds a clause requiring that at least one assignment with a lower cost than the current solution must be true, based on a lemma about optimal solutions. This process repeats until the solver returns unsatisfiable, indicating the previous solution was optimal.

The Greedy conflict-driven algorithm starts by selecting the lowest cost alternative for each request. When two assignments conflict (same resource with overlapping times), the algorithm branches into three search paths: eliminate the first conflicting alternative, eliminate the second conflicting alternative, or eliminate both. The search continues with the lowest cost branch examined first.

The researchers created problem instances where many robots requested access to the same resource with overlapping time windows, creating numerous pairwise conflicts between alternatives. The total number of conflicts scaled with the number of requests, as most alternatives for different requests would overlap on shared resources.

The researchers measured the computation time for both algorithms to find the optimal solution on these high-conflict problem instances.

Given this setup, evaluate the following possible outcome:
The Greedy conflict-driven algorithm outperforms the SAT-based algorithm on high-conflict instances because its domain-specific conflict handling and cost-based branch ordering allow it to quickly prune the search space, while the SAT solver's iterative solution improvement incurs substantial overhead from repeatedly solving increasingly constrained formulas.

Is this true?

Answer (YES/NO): NO